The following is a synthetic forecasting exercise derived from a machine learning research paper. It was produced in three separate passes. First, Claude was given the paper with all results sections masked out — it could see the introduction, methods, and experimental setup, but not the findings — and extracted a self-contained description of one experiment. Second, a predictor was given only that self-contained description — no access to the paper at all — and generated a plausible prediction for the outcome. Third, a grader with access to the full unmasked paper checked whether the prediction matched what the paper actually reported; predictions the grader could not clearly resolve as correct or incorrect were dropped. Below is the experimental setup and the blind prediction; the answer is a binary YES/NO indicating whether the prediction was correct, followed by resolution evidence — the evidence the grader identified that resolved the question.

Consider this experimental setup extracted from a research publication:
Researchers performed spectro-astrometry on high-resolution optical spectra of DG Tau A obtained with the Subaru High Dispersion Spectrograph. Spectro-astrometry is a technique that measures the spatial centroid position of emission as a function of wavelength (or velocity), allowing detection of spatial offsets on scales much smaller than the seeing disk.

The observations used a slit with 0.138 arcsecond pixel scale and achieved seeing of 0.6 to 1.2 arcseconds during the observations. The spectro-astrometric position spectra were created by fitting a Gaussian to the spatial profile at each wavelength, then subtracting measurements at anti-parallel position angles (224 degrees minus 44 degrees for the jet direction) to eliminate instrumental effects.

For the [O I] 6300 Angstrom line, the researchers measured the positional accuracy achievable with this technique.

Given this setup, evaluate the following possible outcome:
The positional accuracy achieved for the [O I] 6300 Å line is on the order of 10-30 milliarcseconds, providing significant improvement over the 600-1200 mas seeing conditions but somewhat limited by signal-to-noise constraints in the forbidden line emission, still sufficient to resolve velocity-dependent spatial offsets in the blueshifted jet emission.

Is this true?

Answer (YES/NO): NO